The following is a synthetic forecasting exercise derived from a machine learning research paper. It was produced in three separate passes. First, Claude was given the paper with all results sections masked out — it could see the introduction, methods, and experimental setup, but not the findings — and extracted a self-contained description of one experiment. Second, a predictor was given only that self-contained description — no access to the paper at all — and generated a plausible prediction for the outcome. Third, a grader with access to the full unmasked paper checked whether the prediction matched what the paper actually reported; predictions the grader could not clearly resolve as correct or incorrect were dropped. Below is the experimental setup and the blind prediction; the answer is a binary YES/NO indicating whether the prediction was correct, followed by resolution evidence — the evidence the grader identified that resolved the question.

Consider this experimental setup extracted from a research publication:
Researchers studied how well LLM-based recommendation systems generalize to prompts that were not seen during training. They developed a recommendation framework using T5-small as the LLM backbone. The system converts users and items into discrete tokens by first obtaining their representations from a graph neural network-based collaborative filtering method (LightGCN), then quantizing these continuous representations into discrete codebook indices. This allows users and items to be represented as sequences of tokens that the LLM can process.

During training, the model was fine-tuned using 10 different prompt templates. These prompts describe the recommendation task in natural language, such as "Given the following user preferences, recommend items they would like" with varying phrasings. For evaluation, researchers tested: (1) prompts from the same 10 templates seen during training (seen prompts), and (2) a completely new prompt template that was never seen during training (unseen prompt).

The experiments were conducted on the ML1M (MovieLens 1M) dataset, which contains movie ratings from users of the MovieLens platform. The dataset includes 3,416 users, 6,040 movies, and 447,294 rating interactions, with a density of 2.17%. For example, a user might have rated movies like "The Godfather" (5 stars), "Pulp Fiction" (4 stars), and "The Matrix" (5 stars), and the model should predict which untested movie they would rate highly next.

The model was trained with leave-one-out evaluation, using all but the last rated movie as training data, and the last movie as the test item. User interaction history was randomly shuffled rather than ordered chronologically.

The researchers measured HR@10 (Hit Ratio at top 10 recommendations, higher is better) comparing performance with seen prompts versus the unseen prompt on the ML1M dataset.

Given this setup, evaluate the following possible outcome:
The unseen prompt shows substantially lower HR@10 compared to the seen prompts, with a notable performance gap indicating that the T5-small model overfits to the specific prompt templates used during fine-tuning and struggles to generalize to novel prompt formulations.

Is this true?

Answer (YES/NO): NO